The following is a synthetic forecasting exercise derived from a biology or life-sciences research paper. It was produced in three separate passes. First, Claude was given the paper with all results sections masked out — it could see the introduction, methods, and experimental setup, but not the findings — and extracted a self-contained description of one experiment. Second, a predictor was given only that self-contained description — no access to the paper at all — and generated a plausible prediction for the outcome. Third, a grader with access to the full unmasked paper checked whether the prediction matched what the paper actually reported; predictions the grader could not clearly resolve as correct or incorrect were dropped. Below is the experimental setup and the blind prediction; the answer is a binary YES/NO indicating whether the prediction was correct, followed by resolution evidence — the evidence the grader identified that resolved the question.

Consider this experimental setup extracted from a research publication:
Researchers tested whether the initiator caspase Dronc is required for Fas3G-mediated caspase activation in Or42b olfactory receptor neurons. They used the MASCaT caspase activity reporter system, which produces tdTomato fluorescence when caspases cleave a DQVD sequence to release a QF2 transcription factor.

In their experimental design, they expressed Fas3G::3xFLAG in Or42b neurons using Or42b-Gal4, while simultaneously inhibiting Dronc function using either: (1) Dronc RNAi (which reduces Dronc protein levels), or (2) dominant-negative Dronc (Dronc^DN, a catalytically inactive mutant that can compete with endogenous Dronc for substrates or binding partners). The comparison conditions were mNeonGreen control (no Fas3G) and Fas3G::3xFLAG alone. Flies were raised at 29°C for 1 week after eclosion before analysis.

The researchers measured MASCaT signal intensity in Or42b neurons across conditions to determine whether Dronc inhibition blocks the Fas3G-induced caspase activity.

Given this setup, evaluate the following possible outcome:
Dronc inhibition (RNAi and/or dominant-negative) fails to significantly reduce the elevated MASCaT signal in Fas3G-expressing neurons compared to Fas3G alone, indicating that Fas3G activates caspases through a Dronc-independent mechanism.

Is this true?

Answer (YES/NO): NO